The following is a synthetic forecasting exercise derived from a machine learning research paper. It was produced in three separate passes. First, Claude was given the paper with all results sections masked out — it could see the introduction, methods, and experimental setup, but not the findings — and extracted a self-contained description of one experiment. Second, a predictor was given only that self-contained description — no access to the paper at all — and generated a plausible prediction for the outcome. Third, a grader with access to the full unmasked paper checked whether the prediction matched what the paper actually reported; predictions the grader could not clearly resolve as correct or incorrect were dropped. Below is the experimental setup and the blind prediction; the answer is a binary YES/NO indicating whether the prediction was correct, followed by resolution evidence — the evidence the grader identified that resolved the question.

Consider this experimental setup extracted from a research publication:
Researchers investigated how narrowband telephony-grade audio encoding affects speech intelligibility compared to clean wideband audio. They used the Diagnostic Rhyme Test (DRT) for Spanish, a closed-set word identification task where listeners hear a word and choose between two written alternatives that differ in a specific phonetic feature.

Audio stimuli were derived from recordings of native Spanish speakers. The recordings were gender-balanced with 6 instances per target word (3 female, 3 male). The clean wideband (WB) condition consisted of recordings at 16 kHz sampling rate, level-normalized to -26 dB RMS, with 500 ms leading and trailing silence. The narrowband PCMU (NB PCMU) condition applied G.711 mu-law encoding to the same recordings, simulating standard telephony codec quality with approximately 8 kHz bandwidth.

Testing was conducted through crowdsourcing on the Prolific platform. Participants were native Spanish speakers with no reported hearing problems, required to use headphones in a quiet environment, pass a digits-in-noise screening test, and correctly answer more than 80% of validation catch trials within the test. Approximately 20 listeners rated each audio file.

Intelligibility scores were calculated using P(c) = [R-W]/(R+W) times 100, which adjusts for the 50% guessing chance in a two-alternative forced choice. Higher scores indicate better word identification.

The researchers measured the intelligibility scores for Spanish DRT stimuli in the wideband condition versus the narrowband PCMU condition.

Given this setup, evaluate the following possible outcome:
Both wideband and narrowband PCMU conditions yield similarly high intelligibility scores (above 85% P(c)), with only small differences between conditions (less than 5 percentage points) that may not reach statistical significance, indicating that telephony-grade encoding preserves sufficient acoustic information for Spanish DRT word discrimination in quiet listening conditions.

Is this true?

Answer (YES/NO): NO